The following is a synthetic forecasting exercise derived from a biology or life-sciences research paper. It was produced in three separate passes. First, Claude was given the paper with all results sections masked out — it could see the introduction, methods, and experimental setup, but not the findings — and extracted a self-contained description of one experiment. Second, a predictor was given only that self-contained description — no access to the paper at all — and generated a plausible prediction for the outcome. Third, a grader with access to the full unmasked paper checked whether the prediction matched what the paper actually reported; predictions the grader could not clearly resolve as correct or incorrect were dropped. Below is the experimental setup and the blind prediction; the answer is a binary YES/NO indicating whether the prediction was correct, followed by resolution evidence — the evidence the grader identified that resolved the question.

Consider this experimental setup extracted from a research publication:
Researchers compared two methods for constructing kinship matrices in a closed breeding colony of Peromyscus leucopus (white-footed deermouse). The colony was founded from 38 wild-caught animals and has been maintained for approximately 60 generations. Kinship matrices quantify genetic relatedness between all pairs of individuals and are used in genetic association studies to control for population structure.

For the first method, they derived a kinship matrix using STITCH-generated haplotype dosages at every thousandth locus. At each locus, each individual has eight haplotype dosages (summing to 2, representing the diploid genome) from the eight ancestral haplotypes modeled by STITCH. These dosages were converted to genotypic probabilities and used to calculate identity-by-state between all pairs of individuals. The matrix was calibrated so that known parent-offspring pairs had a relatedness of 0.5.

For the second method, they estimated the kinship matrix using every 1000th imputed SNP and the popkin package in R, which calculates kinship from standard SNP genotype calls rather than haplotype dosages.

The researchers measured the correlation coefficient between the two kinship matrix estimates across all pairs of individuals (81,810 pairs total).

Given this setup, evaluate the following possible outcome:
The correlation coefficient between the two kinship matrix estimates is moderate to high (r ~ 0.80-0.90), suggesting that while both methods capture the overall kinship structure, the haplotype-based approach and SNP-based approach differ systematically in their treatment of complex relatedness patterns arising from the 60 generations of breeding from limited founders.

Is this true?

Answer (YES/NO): NO